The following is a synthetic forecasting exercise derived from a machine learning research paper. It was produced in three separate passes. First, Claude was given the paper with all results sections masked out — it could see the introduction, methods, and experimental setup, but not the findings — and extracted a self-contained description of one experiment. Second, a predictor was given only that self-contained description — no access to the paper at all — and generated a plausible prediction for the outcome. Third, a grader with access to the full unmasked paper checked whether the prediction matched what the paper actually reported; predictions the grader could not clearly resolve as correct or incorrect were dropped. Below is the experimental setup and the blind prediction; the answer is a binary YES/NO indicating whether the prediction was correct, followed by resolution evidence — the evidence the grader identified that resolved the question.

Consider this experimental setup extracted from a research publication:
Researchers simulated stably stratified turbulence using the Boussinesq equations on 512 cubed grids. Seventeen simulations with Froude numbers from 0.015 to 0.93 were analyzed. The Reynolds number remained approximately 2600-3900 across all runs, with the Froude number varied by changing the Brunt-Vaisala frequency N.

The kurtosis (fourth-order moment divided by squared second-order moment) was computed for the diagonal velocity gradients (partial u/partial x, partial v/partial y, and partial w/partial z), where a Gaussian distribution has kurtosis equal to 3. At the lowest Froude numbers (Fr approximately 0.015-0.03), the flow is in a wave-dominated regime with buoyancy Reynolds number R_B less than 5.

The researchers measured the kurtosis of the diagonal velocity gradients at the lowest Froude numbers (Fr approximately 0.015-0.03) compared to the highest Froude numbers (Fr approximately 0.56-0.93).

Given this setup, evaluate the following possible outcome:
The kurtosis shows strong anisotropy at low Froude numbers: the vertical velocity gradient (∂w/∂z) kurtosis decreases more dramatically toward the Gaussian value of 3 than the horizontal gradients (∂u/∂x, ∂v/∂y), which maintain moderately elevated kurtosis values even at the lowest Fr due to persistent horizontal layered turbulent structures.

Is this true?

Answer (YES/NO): NO